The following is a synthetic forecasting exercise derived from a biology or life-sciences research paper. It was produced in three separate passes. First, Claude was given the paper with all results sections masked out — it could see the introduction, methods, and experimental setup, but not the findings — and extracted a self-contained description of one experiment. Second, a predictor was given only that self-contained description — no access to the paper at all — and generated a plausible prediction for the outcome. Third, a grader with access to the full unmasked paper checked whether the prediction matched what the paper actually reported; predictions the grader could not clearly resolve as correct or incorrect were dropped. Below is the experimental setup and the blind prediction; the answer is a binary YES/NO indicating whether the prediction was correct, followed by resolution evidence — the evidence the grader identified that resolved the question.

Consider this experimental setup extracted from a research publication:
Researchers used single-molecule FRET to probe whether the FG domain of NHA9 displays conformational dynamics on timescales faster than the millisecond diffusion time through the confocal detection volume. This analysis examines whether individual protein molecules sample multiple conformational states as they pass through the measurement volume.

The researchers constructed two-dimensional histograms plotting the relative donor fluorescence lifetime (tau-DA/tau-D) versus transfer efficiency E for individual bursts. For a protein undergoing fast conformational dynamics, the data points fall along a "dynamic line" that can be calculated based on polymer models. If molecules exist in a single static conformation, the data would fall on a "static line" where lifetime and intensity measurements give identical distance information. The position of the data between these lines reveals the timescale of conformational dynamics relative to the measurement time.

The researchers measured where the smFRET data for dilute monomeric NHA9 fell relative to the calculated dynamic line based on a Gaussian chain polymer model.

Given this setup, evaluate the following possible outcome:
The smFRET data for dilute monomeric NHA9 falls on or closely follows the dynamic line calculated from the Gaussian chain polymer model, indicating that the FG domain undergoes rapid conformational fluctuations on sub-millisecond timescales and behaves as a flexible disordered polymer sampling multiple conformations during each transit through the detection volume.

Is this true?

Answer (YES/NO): YES